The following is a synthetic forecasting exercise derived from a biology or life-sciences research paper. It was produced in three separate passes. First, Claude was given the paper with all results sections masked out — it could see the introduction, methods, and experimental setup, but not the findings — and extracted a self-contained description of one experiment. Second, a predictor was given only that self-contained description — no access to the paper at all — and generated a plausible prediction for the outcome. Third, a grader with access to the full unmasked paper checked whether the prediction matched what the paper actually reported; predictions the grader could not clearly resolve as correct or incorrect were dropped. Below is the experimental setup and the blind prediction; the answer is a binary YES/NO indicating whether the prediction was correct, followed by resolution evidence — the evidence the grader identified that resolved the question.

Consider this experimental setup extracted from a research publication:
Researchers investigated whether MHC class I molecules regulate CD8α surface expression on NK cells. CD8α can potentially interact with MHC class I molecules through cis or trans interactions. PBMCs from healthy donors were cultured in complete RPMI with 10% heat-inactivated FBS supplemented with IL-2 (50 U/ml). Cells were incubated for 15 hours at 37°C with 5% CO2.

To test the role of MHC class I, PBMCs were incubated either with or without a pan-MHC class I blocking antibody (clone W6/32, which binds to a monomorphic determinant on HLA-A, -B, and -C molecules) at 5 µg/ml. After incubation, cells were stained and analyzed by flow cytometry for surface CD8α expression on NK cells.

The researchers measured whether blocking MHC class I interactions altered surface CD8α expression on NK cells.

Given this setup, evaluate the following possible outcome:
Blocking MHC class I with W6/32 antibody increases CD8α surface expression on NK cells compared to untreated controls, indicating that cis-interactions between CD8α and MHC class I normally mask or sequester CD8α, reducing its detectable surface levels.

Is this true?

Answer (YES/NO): NO